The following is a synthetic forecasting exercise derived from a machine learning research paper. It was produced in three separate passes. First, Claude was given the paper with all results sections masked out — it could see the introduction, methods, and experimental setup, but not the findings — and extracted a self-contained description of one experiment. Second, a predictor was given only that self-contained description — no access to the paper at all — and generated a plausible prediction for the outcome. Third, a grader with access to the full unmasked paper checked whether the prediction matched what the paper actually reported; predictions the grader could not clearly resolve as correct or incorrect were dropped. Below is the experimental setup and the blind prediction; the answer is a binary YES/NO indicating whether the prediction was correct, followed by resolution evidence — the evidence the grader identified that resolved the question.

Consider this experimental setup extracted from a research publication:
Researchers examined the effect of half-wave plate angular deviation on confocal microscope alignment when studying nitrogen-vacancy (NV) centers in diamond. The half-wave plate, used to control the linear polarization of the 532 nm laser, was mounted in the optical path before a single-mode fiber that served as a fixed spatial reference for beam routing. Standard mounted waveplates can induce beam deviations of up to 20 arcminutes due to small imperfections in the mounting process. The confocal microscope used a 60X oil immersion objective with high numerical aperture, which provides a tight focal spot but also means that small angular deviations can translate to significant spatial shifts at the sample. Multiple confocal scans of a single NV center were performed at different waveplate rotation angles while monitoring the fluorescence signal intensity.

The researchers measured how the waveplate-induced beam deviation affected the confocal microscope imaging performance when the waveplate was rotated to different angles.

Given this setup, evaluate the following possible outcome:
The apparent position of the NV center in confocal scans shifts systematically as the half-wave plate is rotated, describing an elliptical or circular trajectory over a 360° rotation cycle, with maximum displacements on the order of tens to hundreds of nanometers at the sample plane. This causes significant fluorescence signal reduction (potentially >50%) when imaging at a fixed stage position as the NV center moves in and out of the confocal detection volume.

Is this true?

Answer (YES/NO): YES